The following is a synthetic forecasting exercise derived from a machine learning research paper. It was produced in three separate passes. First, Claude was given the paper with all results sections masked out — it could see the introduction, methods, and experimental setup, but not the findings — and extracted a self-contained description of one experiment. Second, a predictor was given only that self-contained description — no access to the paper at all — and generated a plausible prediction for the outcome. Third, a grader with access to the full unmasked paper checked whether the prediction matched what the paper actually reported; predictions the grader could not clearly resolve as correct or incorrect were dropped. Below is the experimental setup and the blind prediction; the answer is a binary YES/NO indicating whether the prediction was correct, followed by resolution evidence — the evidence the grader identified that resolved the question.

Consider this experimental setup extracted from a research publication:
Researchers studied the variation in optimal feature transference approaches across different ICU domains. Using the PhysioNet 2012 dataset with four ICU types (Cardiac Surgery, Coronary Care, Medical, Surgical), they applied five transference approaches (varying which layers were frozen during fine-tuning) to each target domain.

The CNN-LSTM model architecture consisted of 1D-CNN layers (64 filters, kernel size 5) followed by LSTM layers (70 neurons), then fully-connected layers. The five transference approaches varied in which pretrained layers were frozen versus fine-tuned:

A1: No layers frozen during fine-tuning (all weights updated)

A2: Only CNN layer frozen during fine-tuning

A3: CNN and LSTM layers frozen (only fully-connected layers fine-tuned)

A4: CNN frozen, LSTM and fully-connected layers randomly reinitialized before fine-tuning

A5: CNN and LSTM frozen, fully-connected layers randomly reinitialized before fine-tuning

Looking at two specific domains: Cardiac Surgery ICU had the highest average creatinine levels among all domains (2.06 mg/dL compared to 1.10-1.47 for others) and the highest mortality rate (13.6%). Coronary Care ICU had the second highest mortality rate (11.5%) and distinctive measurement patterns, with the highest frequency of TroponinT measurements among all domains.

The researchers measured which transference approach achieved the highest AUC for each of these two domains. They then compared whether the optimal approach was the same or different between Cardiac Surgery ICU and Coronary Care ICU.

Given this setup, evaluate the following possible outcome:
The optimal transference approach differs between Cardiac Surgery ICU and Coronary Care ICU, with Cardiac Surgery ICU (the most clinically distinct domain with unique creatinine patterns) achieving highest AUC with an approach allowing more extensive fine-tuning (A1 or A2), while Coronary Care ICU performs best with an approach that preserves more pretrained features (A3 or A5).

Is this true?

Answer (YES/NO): NO